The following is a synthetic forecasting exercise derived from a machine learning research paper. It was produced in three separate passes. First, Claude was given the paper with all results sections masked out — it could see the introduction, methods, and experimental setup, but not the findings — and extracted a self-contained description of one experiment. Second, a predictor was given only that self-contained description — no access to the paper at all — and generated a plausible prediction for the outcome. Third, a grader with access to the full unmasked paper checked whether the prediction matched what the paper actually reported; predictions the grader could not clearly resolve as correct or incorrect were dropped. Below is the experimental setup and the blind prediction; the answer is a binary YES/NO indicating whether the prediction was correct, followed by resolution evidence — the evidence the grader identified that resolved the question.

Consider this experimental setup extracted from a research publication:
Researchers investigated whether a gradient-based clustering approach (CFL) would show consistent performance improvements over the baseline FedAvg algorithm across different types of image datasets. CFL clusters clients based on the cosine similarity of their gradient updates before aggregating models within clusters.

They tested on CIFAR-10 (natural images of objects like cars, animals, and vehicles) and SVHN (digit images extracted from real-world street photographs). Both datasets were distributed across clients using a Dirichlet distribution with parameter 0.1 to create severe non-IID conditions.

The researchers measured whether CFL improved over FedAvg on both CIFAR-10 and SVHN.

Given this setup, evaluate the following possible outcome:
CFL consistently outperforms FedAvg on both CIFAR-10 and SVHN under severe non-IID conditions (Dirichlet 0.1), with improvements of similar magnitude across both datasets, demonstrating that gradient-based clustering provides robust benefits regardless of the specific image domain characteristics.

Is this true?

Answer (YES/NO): NO